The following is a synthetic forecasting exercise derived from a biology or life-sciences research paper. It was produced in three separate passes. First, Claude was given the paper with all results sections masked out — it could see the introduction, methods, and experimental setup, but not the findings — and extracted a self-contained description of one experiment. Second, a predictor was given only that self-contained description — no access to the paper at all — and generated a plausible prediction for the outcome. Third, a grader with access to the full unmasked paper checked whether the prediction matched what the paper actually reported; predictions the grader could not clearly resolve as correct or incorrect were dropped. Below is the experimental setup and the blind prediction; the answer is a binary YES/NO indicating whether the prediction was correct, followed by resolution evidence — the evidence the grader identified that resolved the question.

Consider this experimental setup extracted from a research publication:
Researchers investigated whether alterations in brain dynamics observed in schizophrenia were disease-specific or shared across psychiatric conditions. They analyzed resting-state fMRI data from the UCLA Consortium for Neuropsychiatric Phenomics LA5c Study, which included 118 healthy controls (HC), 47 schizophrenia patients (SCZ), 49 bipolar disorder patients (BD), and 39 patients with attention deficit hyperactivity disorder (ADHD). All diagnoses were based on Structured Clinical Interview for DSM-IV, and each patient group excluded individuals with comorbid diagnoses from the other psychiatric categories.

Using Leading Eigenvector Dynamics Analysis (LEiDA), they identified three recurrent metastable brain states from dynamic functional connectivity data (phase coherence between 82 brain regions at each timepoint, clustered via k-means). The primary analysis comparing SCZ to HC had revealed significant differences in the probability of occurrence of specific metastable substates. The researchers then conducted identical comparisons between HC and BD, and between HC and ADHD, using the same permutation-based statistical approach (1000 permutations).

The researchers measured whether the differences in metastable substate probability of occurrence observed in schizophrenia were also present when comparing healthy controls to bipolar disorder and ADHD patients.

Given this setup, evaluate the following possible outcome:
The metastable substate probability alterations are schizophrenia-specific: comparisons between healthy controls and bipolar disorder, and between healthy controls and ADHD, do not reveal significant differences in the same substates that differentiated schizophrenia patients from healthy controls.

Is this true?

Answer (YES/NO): NO